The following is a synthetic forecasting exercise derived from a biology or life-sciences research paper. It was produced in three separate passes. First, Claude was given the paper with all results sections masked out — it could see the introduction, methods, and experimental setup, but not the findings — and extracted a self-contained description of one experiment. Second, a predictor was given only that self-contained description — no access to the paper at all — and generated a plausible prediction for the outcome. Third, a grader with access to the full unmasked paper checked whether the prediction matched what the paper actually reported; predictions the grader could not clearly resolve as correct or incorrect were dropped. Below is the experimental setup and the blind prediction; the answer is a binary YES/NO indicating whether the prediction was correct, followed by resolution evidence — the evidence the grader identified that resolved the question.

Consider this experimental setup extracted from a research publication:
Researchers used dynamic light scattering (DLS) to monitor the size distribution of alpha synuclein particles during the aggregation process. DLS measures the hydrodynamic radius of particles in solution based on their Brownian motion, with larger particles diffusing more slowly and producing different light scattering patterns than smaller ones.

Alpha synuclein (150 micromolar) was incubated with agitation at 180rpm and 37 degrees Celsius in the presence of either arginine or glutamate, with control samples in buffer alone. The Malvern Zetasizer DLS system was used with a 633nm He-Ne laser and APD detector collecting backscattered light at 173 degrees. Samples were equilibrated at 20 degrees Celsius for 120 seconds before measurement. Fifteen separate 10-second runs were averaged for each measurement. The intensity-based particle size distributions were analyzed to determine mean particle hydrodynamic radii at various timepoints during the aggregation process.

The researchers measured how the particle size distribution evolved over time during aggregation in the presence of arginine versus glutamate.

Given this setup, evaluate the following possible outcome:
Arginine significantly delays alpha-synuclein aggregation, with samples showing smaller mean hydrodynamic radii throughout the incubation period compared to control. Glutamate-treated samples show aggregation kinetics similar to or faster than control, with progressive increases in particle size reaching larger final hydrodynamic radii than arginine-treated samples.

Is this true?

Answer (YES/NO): YES